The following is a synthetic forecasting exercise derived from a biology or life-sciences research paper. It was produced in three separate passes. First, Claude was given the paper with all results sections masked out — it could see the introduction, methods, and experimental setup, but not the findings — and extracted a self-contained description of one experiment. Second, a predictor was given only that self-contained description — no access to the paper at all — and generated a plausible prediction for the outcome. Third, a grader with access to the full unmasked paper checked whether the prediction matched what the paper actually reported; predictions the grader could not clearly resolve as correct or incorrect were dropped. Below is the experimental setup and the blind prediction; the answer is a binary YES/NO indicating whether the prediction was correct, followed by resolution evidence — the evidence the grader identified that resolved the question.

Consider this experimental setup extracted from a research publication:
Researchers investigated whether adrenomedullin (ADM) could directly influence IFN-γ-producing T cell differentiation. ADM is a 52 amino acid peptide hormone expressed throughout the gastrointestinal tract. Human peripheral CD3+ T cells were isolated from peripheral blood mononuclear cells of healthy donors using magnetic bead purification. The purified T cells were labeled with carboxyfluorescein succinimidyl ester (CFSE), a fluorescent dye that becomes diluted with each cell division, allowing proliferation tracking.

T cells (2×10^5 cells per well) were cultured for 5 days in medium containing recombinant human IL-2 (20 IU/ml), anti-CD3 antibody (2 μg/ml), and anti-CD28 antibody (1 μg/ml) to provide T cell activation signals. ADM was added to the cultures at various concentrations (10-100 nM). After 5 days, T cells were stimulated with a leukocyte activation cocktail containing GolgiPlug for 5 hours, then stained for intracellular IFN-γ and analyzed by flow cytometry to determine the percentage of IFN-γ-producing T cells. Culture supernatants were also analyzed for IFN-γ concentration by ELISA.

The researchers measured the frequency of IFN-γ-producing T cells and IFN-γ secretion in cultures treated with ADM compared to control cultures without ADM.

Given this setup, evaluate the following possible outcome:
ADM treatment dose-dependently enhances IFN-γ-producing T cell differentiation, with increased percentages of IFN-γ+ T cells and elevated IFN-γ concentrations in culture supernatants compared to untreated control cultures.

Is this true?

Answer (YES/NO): YES